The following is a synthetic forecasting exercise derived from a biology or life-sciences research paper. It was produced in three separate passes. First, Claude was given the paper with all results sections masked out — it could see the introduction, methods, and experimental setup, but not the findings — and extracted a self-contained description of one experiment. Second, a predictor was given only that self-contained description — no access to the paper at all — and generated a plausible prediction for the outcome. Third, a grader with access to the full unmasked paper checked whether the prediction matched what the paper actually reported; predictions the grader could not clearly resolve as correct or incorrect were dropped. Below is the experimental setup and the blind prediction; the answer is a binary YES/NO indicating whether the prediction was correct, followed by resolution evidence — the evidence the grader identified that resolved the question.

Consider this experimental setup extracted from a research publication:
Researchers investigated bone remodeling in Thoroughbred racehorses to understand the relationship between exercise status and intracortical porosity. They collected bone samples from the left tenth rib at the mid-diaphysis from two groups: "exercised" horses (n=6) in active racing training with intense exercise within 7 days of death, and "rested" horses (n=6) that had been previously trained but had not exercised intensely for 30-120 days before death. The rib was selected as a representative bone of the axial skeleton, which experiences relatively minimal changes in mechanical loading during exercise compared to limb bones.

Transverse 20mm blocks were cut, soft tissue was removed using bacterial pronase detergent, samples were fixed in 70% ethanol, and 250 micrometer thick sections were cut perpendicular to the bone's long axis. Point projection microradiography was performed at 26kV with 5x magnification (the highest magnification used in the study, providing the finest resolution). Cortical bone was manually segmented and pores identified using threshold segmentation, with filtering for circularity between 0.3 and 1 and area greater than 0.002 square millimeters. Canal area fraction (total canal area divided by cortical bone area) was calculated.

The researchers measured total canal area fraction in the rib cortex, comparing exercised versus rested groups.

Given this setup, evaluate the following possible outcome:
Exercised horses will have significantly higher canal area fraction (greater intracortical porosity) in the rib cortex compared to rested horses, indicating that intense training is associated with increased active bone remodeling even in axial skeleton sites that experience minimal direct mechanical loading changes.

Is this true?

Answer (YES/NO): NO